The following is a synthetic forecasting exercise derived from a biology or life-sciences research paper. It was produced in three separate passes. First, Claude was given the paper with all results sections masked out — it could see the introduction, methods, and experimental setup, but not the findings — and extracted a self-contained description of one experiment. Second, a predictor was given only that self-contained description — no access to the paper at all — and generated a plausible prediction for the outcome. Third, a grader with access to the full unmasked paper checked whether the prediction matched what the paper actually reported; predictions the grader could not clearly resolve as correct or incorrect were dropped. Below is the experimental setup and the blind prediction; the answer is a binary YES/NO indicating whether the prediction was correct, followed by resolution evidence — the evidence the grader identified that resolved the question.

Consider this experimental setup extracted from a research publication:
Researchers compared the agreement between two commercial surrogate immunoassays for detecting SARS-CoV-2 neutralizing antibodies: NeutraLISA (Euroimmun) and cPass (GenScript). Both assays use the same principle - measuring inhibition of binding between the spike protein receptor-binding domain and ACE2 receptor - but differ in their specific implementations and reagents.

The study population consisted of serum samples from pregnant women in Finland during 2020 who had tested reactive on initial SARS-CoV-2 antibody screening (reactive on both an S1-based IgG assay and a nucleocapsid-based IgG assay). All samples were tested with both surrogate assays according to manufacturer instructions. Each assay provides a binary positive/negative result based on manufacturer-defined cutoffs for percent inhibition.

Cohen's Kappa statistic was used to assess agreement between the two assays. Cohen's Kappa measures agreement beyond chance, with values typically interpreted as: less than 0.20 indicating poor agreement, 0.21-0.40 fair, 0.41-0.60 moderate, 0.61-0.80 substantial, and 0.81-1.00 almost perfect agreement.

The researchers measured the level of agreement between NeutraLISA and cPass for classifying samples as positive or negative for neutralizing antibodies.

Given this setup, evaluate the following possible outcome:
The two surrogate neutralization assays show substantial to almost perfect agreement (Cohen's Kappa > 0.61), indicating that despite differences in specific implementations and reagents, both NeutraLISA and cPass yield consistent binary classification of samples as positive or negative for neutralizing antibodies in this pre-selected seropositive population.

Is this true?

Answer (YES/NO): NO